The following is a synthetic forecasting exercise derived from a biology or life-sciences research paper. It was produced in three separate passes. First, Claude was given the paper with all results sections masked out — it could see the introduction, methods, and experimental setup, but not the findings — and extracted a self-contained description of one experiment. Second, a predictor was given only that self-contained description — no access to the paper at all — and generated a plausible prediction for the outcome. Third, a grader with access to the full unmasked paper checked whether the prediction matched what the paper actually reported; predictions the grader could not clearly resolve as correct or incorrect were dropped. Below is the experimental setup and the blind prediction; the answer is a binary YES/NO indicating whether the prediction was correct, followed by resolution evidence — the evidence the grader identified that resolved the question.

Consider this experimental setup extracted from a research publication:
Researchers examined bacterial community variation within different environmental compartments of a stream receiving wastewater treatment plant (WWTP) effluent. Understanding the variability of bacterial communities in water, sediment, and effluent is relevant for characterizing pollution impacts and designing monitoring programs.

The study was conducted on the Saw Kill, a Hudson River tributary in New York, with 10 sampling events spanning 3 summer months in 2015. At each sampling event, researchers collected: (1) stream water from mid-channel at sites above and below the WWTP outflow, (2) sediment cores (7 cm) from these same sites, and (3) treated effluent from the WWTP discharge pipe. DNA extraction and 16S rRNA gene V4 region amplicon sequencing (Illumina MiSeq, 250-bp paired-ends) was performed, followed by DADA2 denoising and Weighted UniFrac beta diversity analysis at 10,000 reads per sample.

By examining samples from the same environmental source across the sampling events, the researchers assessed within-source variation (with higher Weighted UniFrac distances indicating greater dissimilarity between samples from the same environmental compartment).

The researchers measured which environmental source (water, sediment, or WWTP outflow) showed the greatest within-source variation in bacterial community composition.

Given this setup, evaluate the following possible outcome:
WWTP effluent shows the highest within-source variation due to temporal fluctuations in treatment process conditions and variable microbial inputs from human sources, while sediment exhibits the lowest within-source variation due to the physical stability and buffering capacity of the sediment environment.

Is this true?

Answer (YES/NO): NO